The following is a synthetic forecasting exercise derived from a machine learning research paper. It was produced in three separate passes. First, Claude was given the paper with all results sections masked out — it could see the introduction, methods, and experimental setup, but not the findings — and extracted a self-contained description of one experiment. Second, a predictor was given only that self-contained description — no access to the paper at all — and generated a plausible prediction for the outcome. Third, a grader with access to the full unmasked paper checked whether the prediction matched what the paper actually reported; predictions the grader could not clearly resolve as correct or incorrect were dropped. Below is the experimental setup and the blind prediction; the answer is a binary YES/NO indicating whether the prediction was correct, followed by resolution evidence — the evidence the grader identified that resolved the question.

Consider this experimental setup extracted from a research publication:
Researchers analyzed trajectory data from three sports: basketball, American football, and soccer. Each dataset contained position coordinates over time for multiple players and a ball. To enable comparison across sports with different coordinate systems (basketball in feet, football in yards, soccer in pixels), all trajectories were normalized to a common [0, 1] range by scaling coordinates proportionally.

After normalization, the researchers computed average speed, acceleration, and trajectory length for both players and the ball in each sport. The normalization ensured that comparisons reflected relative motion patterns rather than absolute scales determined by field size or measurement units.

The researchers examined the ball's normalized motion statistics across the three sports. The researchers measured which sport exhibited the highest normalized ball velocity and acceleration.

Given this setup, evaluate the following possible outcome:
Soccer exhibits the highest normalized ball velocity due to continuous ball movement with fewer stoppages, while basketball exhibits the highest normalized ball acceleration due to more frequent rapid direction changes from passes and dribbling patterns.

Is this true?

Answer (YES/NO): NO